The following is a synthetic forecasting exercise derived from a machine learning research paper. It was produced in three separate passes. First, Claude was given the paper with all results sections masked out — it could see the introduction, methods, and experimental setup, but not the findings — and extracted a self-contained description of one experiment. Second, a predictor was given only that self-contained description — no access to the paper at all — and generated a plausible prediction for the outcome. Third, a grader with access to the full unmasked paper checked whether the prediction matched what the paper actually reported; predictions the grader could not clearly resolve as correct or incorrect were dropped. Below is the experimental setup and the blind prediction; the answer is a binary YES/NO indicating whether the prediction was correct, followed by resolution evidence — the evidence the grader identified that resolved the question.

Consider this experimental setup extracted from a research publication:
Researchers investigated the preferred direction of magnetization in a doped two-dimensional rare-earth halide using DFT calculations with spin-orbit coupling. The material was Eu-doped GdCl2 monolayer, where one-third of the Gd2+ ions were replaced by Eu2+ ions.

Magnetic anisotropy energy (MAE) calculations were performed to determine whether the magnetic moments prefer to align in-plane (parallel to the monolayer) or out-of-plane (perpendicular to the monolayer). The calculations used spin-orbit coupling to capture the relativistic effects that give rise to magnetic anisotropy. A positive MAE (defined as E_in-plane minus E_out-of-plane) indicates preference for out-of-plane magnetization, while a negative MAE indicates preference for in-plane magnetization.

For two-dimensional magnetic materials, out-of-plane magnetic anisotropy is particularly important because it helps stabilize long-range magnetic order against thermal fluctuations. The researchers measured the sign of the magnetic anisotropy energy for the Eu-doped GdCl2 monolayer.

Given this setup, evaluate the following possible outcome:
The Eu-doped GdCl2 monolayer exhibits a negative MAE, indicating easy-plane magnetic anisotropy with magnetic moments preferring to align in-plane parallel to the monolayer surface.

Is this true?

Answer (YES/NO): NO